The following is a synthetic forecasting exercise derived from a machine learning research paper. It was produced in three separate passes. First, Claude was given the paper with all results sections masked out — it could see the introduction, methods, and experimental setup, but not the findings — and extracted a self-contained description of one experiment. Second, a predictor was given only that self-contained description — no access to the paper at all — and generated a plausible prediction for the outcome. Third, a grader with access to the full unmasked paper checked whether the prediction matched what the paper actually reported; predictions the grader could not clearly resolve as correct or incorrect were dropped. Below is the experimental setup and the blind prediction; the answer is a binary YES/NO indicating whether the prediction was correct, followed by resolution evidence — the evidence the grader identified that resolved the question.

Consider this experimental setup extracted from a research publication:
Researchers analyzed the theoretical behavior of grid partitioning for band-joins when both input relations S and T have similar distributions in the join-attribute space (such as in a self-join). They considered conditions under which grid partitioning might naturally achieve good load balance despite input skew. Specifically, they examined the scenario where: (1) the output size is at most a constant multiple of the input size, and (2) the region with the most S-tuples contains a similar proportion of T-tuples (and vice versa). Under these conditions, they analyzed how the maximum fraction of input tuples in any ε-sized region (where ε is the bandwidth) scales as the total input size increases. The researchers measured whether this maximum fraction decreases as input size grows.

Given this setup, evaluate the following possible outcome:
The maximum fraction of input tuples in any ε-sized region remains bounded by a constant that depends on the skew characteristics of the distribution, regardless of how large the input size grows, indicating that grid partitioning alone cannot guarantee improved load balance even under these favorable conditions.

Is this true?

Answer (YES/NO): NO